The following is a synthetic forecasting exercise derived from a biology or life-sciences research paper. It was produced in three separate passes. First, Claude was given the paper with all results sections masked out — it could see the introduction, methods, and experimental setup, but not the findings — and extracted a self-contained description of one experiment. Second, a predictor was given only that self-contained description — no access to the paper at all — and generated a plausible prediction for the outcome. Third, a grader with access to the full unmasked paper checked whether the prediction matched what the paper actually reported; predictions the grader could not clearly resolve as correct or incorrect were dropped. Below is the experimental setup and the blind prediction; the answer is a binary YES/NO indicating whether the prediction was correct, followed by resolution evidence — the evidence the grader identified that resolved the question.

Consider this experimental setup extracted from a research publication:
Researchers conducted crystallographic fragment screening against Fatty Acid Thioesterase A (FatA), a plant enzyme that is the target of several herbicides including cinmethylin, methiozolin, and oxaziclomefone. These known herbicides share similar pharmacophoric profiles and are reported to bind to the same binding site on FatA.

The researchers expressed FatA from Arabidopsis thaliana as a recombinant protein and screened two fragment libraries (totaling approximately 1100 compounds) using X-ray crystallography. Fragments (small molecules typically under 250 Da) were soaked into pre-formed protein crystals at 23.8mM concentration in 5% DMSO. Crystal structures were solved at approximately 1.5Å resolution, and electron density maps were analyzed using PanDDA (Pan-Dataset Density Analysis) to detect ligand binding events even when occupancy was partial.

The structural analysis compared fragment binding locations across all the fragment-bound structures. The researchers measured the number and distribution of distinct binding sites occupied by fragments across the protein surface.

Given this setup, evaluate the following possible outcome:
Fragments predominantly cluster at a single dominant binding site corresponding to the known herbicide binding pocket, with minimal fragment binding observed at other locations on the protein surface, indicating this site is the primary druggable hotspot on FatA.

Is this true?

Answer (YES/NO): NO